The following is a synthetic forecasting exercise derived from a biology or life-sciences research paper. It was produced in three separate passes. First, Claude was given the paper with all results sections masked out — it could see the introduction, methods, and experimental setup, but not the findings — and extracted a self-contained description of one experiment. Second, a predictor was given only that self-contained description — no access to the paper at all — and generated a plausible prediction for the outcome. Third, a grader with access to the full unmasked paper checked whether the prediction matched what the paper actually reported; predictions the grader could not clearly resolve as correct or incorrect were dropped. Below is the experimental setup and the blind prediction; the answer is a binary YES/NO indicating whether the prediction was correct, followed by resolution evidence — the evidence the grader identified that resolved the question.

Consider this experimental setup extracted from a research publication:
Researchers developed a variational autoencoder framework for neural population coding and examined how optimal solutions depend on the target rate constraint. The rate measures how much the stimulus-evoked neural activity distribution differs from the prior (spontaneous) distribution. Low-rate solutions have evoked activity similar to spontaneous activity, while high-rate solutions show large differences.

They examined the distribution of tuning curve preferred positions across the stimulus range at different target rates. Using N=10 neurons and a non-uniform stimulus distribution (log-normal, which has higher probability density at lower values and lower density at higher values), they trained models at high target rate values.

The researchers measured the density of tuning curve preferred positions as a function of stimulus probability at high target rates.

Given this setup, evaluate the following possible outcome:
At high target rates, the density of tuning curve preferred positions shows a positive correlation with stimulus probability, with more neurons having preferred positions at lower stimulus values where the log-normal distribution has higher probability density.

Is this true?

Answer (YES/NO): YES